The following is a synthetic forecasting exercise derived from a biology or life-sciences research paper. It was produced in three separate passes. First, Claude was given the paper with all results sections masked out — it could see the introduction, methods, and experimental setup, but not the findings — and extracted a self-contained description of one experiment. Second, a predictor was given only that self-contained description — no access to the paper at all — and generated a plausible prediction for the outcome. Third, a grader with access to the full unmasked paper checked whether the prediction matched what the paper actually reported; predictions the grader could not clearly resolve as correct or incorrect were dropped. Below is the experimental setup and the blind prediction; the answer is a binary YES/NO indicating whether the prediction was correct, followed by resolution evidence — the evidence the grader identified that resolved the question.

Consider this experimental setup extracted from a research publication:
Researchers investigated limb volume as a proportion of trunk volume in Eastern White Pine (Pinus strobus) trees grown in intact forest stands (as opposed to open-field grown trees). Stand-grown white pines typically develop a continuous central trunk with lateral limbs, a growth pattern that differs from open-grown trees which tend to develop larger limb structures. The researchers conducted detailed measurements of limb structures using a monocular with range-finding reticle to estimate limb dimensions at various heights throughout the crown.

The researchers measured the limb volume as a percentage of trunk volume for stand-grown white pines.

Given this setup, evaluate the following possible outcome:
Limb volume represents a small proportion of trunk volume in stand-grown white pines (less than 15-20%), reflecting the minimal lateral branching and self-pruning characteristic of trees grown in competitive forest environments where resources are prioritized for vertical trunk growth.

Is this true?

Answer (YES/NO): NO